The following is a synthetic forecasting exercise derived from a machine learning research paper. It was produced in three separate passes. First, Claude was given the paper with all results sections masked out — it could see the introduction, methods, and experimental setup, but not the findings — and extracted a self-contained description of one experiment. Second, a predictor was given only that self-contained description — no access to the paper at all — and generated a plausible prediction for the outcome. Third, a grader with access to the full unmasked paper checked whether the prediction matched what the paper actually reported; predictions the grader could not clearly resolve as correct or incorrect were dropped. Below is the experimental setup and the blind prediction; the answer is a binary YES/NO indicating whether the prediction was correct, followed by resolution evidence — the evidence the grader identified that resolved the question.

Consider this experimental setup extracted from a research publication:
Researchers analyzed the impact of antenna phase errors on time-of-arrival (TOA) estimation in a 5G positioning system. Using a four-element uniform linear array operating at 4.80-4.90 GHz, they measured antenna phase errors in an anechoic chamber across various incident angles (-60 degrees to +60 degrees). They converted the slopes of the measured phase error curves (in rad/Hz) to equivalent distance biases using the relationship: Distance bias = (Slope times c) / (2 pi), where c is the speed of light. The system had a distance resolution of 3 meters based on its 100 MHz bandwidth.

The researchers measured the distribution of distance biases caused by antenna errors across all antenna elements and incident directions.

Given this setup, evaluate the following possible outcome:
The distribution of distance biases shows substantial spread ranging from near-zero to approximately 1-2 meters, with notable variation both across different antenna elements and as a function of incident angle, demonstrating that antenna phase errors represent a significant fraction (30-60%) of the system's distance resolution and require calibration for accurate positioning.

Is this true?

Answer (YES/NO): NO